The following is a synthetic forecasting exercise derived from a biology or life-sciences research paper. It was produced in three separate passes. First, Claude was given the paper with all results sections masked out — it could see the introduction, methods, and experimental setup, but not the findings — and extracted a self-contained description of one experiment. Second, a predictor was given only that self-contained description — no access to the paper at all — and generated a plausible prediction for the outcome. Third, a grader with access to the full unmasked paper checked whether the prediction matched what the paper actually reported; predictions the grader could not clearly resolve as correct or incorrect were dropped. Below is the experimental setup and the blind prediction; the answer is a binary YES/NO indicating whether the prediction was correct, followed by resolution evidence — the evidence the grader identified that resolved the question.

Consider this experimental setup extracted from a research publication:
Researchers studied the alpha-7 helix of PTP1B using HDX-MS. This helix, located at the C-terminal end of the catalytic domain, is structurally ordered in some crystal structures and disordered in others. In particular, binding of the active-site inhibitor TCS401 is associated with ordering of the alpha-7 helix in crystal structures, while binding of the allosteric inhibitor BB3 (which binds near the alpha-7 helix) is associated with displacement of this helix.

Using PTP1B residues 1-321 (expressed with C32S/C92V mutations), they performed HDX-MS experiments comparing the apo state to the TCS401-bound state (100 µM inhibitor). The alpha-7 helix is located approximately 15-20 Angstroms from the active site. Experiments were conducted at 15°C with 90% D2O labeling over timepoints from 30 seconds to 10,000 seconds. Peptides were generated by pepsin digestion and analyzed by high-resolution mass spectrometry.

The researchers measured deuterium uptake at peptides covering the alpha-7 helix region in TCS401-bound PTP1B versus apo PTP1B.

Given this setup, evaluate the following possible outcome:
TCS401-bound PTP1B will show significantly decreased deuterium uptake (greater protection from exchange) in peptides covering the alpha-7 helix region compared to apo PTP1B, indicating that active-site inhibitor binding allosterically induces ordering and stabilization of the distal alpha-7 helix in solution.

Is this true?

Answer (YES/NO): NO